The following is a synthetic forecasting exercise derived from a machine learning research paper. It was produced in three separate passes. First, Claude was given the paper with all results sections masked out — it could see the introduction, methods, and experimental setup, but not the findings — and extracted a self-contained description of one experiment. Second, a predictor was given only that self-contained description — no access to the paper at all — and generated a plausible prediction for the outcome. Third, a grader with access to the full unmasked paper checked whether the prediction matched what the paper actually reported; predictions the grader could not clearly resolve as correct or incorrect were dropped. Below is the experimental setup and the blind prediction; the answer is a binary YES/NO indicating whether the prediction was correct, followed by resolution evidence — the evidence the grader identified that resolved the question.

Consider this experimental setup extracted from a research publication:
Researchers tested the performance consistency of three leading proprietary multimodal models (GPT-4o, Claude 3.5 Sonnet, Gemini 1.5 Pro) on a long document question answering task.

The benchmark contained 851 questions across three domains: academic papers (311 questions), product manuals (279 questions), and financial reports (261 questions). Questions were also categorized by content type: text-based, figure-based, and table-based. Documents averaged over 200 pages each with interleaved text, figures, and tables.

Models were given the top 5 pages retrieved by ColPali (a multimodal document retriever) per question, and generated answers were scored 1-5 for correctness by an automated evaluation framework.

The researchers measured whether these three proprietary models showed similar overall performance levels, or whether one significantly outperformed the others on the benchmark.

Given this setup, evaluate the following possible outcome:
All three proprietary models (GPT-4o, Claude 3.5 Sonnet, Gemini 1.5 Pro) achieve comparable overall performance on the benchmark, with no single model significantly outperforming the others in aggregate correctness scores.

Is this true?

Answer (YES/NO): YES